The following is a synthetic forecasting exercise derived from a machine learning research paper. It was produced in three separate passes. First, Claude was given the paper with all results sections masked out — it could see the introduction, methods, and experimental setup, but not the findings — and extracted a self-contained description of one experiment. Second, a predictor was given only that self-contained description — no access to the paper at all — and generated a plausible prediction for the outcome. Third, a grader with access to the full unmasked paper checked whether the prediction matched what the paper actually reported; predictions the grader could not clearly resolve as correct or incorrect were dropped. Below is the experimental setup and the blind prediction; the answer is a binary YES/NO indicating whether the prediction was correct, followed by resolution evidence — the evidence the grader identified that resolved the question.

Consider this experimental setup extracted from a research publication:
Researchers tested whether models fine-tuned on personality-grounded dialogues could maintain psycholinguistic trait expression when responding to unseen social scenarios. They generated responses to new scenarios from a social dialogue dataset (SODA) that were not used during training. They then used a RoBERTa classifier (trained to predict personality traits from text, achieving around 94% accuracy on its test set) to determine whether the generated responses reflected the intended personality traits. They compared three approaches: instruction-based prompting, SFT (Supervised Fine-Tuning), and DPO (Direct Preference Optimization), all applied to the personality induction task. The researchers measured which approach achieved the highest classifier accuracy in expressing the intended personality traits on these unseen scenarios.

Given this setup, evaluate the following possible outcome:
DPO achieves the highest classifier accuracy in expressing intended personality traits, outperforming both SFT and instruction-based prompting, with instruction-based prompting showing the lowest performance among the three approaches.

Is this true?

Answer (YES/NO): NO